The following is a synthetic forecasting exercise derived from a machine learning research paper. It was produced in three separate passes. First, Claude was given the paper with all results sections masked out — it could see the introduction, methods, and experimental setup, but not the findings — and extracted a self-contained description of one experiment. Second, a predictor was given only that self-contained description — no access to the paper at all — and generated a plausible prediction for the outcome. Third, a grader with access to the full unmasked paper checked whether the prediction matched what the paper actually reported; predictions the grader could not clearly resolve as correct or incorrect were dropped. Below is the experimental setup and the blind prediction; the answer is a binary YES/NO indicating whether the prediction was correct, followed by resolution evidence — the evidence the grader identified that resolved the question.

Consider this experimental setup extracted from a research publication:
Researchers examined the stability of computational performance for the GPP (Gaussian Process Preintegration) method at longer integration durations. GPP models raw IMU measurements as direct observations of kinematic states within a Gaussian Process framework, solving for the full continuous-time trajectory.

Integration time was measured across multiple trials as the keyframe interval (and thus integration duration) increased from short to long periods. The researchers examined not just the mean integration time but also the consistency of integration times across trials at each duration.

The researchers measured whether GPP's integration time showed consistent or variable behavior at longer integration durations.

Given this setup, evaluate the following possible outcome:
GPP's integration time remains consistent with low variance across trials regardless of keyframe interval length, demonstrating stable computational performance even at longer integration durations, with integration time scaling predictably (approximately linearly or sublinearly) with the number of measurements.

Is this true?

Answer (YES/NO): NO